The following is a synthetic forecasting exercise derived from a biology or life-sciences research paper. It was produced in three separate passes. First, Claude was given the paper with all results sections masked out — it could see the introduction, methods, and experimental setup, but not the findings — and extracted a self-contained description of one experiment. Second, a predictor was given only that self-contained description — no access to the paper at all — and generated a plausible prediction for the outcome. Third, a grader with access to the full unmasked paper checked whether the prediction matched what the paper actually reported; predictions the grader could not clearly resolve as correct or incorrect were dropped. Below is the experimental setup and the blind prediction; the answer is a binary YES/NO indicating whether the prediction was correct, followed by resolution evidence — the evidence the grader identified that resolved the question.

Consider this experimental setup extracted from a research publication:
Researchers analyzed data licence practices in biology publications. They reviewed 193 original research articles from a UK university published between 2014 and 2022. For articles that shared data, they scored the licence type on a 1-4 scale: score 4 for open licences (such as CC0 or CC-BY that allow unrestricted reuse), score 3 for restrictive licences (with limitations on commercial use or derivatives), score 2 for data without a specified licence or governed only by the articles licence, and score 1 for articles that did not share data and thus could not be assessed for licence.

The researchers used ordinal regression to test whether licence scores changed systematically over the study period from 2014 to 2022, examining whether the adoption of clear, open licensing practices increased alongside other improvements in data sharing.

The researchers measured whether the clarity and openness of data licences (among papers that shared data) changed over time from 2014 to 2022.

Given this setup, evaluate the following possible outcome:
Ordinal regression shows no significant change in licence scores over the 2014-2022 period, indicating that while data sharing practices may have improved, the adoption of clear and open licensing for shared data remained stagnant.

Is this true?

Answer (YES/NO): NO